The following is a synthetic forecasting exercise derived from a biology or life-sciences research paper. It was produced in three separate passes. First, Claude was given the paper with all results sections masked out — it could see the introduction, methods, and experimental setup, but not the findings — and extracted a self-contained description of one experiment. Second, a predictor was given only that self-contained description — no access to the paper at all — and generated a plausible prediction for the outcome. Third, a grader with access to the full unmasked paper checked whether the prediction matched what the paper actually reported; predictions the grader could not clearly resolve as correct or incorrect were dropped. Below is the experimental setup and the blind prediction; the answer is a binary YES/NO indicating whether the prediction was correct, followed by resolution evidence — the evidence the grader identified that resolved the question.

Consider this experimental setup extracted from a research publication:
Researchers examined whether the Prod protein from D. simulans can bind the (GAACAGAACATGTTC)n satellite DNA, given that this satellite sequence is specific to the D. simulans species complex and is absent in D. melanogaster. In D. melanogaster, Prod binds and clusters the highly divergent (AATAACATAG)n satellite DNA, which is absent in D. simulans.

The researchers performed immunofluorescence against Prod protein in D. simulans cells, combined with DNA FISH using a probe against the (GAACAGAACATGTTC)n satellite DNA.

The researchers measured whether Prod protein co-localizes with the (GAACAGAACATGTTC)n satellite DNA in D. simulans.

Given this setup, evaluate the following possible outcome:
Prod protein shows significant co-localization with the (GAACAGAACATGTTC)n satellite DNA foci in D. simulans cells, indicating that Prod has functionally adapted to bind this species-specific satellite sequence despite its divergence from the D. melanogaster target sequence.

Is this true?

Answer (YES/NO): YES